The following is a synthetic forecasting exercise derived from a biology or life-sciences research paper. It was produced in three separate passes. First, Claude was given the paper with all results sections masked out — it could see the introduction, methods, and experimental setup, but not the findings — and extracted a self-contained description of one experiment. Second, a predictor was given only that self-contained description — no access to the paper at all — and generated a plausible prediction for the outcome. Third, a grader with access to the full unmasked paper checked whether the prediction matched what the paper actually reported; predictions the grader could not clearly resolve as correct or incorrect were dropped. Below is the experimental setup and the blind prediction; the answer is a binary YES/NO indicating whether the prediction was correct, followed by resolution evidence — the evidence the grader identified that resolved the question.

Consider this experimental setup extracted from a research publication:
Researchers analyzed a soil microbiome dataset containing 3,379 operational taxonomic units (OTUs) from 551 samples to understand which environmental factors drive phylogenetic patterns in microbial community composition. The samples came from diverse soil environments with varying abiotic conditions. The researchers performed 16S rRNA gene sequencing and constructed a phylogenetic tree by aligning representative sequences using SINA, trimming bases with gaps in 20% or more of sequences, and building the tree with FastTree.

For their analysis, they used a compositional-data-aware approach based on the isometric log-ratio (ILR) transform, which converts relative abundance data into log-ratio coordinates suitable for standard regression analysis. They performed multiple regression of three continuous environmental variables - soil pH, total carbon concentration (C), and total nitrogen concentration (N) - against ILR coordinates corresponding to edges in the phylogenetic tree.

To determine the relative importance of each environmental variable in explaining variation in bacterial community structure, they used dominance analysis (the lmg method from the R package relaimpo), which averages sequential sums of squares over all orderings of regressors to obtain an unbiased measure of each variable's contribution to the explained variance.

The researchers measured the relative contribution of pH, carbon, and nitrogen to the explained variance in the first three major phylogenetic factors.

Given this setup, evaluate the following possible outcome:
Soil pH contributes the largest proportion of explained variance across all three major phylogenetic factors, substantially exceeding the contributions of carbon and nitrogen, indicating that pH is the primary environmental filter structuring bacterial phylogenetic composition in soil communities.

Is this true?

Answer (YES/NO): YES